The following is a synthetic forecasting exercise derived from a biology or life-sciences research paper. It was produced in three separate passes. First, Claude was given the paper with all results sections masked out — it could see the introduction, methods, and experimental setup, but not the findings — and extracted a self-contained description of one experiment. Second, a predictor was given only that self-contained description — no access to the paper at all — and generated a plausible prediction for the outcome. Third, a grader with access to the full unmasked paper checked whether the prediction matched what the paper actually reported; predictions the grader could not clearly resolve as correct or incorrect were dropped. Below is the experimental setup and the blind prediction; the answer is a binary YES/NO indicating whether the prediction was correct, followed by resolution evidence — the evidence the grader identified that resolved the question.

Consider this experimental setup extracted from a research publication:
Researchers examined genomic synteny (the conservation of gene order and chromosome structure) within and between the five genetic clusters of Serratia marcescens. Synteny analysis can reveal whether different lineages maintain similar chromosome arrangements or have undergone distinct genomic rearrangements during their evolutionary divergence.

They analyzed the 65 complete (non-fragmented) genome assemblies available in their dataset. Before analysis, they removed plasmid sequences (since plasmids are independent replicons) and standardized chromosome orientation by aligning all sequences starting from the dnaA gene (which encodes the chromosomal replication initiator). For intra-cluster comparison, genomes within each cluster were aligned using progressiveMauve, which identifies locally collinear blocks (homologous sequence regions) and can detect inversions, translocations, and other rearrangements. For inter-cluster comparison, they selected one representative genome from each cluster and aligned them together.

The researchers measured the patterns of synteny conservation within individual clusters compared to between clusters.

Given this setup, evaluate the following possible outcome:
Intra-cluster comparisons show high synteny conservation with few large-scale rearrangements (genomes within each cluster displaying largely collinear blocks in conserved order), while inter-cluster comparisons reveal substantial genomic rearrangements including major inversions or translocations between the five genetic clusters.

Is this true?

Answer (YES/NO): NO